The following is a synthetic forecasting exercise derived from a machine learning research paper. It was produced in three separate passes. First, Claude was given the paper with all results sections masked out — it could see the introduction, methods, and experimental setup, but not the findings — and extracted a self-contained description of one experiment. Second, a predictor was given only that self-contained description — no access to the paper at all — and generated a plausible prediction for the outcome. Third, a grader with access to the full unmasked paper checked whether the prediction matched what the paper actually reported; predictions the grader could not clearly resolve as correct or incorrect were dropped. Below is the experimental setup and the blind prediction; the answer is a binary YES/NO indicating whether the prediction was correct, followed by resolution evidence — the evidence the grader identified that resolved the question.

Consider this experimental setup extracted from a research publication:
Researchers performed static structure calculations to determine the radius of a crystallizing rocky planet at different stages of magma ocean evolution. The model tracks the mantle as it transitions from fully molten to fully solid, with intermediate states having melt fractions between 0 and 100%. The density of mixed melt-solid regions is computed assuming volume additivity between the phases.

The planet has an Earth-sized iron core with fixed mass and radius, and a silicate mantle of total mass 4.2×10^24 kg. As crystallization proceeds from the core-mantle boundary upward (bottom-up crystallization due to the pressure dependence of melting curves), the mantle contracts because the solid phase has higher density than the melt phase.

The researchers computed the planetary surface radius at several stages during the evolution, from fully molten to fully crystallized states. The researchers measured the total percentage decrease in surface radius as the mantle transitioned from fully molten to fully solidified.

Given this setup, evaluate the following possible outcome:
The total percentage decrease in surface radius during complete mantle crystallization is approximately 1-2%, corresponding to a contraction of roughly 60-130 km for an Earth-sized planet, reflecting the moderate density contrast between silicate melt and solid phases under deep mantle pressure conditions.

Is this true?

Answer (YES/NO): NO